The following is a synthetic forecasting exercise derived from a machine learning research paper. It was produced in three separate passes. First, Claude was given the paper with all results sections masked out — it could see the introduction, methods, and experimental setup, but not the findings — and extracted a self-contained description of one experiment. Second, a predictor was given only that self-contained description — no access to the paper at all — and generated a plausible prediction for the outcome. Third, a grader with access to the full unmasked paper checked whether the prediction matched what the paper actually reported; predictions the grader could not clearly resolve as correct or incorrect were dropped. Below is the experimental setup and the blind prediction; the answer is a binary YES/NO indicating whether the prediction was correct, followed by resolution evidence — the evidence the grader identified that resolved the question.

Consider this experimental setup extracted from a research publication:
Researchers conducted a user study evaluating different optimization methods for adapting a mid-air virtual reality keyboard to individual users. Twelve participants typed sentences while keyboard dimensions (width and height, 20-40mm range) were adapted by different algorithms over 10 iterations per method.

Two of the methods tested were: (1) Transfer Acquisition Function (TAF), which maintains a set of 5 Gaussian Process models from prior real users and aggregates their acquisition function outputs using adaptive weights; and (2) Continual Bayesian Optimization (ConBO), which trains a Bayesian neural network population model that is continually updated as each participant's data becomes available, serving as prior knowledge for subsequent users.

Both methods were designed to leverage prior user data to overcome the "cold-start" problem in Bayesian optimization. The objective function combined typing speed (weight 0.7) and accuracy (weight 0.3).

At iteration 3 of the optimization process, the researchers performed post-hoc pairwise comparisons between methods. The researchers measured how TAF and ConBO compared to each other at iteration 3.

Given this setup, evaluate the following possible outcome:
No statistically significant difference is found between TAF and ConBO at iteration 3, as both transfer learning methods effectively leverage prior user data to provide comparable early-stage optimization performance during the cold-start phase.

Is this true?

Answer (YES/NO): YES